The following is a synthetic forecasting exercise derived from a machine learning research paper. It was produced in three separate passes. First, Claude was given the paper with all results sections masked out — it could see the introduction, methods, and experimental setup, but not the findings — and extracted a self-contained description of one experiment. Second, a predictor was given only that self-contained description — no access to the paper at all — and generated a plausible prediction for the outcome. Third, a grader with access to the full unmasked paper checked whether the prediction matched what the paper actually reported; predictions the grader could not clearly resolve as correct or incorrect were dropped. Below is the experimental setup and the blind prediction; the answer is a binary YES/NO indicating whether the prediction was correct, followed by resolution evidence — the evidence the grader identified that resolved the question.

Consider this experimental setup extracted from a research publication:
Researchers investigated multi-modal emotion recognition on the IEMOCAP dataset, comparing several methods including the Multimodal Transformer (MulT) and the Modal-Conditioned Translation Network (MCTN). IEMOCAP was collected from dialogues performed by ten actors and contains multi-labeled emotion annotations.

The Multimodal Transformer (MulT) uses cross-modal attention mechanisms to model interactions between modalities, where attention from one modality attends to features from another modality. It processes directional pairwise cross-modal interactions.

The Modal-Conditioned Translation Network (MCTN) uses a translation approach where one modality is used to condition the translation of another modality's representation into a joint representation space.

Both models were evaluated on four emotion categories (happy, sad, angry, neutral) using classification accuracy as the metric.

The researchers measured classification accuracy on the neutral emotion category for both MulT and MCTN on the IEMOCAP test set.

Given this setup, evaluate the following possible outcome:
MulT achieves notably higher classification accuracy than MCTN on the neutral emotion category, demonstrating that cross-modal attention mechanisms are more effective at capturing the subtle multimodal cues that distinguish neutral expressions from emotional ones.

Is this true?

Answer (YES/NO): YES